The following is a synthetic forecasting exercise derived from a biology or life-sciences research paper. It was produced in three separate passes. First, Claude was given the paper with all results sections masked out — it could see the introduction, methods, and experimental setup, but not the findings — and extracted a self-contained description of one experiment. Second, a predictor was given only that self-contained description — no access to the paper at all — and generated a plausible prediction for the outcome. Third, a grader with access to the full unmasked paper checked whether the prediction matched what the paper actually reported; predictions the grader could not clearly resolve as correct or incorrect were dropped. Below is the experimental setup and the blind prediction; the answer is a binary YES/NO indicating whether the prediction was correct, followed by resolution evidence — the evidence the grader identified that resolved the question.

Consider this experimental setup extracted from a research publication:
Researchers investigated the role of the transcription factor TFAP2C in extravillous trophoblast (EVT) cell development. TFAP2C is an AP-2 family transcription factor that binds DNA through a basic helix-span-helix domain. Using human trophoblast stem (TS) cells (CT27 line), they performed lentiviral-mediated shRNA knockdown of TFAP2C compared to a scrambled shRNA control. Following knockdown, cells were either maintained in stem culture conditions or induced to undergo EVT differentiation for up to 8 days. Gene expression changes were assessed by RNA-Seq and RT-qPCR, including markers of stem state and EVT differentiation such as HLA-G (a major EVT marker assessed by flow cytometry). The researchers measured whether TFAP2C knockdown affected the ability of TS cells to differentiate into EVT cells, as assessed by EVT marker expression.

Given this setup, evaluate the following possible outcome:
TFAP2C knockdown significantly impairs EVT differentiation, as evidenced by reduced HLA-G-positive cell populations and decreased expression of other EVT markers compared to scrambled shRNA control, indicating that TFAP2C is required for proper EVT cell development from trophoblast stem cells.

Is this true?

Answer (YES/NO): NO